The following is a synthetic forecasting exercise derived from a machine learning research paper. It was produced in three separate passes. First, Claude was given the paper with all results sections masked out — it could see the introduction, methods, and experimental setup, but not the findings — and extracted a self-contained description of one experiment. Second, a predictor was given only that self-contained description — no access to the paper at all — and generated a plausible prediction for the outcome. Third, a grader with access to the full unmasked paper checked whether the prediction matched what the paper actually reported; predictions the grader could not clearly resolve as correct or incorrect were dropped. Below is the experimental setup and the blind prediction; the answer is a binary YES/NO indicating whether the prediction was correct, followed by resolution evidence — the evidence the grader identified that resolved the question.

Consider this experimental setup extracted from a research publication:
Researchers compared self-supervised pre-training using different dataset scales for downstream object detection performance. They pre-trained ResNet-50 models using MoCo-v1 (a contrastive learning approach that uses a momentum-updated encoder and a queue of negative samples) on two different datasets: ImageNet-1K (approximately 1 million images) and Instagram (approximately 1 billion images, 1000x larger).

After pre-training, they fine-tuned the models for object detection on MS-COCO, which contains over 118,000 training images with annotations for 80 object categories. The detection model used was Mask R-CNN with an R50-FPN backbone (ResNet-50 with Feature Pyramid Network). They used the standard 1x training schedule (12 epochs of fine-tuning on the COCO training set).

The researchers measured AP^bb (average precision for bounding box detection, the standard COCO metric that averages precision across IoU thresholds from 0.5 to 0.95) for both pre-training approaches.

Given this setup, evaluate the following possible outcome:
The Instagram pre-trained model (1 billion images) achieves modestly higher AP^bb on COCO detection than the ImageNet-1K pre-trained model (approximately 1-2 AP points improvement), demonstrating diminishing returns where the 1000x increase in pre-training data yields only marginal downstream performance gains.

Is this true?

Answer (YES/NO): NO